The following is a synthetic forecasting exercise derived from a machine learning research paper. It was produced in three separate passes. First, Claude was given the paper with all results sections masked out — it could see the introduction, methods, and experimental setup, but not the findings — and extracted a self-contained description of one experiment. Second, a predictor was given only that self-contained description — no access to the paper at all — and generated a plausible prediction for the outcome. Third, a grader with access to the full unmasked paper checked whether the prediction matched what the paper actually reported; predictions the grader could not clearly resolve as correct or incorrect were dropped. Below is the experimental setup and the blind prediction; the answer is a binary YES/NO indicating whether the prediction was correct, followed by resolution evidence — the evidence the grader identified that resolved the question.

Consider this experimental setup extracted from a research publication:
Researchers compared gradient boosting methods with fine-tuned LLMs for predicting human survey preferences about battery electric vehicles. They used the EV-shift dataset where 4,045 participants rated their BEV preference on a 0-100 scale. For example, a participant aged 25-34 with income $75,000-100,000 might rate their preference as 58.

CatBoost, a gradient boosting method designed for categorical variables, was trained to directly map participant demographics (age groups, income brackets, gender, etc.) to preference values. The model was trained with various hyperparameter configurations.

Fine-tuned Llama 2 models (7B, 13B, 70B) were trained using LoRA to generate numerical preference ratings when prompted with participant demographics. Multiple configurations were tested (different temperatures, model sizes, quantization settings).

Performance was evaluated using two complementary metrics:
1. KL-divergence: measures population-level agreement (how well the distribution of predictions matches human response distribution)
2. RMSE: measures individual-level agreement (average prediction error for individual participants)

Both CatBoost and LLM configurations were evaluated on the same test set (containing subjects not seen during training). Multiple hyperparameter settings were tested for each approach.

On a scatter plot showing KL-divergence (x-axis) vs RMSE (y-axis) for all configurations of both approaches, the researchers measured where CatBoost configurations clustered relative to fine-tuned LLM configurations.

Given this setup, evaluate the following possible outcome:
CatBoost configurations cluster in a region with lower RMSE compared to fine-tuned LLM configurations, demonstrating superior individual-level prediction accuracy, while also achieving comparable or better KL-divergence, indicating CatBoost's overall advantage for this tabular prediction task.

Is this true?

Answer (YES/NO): NO